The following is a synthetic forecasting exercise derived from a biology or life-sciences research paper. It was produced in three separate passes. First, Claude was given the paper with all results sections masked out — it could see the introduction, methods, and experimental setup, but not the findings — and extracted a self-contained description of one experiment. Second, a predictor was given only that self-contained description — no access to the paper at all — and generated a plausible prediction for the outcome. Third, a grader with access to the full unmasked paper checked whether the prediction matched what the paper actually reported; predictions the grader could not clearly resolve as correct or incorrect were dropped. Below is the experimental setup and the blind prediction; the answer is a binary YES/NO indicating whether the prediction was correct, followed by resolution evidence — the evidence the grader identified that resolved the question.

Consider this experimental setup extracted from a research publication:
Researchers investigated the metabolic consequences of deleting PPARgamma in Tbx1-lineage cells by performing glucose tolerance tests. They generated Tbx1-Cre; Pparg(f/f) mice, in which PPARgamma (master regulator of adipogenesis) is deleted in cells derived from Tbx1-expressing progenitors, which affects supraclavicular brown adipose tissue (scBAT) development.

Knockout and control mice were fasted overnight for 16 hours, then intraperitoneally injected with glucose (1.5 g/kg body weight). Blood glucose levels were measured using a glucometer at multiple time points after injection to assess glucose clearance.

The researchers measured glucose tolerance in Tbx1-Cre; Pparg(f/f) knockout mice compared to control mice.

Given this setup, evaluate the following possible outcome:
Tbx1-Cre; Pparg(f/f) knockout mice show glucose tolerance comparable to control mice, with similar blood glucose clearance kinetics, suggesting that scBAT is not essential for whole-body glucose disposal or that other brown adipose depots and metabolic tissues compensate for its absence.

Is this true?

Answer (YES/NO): YES